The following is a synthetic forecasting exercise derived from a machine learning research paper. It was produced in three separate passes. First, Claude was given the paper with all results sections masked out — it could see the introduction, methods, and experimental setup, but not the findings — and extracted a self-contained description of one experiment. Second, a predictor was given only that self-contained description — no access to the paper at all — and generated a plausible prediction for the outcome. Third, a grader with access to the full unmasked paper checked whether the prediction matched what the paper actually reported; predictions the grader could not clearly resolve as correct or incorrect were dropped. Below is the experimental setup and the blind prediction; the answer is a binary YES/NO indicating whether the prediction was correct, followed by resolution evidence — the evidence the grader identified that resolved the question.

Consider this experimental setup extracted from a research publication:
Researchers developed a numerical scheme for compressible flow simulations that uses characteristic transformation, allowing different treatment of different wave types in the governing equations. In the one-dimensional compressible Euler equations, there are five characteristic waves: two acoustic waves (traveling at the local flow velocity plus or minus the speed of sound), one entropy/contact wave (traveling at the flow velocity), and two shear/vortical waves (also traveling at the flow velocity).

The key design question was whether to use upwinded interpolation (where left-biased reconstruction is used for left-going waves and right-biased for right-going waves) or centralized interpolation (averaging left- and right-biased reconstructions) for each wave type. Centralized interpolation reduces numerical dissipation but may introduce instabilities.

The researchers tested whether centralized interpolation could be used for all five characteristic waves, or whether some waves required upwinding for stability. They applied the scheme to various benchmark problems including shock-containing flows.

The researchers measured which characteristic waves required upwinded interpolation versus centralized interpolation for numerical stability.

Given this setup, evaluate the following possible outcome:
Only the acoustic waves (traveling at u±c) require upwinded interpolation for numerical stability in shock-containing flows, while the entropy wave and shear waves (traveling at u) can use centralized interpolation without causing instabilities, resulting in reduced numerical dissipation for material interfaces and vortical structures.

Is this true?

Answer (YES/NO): YES